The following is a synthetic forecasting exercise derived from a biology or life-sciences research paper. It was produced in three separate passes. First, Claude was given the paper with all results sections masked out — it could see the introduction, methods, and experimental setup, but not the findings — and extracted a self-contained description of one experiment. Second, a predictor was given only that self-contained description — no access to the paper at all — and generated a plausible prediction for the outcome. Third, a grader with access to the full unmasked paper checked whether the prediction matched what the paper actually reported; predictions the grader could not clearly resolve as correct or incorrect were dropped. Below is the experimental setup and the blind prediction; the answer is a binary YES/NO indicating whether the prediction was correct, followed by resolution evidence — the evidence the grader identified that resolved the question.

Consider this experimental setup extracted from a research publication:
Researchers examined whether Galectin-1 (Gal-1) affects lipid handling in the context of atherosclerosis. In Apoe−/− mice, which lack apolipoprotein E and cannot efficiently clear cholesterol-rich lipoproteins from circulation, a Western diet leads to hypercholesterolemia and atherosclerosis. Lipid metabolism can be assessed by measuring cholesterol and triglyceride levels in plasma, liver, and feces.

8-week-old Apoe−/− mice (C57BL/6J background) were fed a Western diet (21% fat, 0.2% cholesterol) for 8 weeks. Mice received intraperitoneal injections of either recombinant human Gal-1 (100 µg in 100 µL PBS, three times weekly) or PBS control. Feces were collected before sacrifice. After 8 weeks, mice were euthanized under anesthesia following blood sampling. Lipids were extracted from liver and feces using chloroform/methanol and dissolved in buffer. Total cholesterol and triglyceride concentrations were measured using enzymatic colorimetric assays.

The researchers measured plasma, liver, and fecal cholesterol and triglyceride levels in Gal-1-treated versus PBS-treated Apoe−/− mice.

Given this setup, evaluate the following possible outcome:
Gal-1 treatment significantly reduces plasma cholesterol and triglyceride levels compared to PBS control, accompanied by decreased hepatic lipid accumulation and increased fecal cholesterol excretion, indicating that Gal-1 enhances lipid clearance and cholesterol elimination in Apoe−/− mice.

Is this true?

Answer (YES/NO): NO